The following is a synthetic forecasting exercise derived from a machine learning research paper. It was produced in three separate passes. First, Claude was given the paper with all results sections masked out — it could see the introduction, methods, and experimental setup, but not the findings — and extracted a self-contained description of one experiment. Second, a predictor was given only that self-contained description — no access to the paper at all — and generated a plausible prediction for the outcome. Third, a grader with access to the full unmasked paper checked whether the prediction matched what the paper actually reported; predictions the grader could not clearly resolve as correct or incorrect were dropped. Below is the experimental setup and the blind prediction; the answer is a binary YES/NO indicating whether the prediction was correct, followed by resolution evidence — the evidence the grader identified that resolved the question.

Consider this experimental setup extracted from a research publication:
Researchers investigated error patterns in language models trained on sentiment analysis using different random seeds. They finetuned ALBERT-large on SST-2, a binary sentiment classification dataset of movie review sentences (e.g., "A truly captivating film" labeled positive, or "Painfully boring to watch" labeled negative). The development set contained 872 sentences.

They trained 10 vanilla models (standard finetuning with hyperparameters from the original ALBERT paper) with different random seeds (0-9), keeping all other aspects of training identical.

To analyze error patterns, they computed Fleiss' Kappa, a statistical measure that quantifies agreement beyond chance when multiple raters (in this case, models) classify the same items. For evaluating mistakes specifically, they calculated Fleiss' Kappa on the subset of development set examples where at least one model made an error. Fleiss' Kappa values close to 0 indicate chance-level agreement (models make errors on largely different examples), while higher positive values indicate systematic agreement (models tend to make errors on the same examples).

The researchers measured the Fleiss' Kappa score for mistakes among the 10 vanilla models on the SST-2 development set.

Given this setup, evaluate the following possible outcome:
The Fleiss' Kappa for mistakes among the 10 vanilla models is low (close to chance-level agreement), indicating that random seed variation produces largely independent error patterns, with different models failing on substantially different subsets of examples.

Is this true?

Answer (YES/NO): NO